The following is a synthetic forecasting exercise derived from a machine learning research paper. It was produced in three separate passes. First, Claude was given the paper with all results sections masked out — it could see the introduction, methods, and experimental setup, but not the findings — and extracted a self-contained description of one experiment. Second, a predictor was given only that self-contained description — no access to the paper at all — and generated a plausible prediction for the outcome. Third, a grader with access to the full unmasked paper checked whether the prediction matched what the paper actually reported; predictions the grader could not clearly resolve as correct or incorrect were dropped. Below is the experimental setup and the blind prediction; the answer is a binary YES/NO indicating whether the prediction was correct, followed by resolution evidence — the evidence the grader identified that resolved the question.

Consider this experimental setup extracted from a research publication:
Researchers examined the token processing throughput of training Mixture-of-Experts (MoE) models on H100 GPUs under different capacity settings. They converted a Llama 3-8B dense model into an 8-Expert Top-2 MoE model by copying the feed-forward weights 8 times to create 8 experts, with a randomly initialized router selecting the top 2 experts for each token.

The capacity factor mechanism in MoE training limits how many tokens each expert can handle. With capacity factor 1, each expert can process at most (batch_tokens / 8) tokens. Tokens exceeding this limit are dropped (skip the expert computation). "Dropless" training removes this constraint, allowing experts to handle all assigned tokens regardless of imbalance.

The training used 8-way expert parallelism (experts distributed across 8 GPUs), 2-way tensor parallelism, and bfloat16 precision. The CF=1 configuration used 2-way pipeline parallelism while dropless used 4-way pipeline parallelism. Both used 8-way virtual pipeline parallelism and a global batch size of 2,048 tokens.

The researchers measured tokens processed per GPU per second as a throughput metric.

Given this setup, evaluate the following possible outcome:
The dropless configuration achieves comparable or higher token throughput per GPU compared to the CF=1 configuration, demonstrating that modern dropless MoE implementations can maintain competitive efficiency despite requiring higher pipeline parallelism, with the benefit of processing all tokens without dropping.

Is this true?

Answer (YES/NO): NO